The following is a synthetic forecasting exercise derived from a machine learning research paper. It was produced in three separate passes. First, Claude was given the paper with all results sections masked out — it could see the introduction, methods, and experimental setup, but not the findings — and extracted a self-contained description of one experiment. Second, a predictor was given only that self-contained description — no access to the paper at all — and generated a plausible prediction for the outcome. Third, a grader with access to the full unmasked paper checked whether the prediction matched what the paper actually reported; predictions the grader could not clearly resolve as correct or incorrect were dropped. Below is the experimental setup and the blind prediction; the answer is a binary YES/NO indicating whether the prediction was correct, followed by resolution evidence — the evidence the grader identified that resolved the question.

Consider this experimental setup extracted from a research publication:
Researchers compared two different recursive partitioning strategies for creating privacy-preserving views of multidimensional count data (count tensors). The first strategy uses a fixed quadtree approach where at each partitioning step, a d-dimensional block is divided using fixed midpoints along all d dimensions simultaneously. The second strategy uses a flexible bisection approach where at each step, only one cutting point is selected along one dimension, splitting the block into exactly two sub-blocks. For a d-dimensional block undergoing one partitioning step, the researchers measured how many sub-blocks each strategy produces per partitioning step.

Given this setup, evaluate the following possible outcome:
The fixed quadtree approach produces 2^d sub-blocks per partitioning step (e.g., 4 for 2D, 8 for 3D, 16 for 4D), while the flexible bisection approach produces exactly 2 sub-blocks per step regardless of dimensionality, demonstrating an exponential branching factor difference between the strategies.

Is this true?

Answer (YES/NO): YES